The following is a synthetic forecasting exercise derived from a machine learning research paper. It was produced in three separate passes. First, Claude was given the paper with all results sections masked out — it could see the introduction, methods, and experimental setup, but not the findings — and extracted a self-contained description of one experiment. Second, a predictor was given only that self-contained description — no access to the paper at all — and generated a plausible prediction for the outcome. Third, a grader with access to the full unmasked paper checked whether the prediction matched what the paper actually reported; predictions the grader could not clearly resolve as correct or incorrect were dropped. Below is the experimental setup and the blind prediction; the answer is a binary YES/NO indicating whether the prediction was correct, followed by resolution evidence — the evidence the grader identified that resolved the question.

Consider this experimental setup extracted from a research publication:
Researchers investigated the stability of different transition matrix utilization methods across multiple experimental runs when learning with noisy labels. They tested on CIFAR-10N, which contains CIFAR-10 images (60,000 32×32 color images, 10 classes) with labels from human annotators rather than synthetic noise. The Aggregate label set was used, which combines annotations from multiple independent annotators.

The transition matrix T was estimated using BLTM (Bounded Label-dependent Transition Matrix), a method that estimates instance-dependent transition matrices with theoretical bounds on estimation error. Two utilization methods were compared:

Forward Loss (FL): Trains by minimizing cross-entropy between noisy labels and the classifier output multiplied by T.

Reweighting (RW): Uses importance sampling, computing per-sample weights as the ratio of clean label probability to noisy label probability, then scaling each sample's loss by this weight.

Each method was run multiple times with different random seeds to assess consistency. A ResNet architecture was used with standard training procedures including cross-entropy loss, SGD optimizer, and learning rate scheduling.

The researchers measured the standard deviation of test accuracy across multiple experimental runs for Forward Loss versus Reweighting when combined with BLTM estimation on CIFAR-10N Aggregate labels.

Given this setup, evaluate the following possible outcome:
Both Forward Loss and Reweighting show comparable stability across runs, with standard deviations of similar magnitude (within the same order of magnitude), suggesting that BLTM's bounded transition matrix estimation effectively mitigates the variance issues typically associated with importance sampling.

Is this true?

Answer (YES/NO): NO